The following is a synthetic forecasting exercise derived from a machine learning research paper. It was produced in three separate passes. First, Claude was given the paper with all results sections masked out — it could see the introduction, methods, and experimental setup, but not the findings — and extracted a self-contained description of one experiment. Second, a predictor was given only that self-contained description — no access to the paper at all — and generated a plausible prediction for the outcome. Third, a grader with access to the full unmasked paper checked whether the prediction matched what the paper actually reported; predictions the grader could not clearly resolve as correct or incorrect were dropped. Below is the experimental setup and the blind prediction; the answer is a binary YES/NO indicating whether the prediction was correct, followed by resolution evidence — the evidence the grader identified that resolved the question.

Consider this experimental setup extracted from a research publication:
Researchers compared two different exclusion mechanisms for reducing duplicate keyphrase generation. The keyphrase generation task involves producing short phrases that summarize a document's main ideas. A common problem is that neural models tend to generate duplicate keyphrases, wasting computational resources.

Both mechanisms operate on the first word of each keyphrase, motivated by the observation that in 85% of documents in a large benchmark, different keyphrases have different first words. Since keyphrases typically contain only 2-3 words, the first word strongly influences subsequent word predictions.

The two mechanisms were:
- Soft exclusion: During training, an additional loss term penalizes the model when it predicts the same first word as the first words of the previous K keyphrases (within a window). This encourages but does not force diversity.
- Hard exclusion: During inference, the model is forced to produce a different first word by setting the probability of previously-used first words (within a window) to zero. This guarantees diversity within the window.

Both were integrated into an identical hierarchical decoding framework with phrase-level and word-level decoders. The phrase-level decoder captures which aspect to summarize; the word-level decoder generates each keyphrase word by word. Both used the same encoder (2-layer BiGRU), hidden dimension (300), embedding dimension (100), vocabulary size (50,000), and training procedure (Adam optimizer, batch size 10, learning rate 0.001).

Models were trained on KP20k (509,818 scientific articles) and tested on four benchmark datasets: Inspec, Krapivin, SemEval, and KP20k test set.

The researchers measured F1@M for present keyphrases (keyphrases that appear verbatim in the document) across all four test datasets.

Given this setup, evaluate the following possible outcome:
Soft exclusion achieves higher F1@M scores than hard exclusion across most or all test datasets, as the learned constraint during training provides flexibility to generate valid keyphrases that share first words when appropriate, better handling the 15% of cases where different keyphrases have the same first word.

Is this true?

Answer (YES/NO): NO